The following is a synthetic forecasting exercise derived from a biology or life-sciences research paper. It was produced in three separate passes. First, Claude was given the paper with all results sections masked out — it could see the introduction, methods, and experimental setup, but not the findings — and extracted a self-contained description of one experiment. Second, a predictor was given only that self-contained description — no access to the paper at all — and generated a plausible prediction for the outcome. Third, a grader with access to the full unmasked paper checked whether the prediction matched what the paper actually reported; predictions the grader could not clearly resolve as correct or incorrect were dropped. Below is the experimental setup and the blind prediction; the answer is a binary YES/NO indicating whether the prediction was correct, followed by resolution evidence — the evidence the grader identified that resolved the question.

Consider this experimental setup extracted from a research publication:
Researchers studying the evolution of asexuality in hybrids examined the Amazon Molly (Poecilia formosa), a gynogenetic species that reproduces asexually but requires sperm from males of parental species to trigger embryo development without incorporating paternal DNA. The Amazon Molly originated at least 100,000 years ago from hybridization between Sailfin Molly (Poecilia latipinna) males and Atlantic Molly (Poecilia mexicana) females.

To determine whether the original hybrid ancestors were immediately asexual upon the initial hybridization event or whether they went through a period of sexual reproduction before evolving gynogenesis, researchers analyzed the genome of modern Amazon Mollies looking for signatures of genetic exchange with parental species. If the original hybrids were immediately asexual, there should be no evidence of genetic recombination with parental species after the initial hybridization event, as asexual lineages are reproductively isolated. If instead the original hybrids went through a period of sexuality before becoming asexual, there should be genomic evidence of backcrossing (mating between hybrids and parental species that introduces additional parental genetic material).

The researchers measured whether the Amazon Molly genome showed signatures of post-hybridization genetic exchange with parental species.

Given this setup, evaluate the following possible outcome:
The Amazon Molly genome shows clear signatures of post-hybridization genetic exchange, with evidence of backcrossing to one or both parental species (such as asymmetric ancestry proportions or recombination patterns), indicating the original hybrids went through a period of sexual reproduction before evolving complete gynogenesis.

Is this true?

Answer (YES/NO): YES